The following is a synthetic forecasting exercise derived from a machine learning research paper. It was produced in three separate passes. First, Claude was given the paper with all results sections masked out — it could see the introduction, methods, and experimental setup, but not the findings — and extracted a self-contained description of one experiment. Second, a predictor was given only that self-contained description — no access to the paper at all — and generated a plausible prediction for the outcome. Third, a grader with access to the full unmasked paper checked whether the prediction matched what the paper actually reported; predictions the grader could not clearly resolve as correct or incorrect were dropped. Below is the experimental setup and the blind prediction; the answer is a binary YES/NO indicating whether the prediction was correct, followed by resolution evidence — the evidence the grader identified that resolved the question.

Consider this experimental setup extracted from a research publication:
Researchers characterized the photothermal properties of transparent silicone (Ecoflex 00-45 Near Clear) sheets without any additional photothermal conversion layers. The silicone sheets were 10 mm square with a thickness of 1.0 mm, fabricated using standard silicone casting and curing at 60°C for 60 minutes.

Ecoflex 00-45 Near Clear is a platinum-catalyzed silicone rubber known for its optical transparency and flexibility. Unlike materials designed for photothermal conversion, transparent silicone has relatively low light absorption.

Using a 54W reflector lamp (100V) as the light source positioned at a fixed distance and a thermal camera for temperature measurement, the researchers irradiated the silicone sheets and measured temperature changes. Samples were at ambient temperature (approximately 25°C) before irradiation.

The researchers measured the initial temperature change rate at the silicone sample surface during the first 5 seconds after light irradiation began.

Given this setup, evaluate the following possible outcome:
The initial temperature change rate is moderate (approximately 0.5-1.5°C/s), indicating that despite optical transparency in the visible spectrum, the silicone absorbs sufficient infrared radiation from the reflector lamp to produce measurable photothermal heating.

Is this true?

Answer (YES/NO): NO